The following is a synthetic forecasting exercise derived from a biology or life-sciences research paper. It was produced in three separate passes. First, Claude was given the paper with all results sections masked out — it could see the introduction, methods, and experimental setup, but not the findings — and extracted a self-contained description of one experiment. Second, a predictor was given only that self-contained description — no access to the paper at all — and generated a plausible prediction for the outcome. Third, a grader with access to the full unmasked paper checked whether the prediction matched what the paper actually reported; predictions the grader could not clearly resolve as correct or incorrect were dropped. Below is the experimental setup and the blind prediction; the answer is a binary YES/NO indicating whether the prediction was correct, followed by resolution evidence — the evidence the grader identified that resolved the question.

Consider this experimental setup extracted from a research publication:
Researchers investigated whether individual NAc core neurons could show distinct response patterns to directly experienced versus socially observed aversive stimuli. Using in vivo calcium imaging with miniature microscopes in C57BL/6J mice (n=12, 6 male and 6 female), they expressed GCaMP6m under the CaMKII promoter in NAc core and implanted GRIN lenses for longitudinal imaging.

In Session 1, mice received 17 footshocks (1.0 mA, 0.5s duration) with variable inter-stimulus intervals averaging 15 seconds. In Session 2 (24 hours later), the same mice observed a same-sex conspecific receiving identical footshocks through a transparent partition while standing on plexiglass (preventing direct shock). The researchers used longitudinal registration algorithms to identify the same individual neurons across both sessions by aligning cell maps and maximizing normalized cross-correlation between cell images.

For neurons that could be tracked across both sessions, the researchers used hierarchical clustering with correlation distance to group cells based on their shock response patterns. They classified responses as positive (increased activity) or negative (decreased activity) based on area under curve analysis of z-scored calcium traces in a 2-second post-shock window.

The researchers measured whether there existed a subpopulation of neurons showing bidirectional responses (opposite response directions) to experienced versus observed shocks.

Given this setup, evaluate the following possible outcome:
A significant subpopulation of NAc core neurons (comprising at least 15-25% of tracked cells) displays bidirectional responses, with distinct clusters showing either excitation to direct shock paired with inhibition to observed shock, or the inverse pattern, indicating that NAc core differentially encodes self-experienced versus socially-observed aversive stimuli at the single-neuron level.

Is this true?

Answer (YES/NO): NO